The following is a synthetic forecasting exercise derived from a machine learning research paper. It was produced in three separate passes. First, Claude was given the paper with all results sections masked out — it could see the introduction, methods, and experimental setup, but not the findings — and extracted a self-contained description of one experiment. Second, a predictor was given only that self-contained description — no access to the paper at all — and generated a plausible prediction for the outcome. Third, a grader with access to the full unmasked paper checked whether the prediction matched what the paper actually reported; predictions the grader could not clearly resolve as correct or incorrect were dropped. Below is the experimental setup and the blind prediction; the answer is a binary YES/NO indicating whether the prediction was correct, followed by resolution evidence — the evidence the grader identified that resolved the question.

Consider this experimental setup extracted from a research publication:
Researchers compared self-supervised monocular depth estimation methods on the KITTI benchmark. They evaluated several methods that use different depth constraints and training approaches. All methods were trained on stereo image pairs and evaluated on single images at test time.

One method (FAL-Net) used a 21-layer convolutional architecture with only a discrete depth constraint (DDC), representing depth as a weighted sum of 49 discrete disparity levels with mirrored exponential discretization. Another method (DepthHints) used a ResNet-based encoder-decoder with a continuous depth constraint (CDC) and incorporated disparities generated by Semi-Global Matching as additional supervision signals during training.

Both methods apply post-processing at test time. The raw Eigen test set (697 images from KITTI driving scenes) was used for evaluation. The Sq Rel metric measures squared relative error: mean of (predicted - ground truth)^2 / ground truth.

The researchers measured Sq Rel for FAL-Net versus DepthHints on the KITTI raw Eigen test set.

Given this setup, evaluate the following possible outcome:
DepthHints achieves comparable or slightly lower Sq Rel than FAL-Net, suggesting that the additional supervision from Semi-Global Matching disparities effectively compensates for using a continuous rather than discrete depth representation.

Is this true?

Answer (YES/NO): NO